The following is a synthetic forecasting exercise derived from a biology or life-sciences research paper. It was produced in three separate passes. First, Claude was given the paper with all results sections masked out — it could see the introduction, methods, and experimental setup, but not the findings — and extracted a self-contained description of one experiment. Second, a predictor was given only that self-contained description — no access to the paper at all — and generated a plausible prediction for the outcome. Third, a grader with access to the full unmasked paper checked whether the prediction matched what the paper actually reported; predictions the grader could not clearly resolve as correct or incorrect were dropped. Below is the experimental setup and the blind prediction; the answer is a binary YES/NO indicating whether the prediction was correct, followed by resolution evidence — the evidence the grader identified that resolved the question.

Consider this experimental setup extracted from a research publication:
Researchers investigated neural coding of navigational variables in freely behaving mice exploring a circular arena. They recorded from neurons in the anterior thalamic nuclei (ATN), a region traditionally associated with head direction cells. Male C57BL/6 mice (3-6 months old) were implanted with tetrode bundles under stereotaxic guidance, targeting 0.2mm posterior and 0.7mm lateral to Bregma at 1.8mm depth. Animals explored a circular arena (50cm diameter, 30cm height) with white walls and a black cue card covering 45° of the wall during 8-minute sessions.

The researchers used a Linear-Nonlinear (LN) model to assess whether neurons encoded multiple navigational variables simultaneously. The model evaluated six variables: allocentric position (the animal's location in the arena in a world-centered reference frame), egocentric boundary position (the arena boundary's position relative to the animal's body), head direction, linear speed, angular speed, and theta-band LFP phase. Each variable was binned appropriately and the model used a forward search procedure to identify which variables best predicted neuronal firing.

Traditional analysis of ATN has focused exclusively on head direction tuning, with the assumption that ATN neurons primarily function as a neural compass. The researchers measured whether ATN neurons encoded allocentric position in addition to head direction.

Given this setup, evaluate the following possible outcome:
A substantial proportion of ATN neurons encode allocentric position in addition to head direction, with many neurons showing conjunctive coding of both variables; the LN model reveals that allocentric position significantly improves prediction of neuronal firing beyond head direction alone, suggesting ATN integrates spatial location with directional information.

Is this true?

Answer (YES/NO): NO